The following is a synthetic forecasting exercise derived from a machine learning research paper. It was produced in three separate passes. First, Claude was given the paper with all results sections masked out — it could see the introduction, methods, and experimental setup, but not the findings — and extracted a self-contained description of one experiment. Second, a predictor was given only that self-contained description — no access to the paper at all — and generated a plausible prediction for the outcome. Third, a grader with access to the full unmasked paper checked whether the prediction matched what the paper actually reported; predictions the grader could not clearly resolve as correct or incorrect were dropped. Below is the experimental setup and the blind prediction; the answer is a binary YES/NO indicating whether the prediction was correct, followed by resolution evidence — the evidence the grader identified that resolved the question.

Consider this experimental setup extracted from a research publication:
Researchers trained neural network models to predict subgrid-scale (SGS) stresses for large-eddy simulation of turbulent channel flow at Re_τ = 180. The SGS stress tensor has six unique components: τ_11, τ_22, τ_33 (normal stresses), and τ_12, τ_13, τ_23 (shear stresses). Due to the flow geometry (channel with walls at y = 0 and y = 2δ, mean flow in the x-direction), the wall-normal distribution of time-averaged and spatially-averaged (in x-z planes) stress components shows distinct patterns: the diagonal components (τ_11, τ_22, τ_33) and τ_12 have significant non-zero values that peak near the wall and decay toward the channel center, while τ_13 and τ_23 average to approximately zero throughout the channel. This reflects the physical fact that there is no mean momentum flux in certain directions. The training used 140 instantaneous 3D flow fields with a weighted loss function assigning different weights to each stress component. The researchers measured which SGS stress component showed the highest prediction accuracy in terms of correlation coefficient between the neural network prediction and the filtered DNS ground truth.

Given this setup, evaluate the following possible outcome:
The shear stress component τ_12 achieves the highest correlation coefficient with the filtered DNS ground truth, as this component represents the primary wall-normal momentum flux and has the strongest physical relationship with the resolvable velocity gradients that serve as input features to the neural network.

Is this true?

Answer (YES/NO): NO